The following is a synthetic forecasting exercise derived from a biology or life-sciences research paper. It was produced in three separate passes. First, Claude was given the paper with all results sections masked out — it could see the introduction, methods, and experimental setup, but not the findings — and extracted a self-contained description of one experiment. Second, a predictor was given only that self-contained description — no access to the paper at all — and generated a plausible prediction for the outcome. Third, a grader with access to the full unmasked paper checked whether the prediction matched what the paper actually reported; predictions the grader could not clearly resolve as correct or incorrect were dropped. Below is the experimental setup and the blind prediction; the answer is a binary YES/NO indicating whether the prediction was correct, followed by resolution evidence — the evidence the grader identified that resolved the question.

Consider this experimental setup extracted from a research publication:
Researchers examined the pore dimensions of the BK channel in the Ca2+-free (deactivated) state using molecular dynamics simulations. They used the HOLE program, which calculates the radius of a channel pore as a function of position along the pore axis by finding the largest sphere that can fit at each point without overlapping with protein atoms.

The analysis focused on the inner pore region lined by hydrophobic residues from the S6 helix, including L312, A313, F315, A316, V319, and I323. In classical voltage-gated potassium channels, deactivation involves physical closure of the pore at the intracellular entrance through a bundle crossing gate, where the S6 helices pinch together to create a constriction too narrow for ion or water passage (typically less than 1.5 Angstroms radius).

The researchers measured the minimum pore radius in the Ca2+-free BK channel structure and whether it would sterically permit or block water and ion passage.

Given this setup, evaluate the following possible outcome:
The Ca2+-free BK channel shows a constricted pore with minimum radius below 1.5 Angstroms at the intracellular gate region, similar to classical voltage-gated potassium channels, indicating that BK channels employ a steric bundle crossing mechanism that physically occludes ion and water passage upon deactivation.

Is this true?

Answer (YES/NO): NO